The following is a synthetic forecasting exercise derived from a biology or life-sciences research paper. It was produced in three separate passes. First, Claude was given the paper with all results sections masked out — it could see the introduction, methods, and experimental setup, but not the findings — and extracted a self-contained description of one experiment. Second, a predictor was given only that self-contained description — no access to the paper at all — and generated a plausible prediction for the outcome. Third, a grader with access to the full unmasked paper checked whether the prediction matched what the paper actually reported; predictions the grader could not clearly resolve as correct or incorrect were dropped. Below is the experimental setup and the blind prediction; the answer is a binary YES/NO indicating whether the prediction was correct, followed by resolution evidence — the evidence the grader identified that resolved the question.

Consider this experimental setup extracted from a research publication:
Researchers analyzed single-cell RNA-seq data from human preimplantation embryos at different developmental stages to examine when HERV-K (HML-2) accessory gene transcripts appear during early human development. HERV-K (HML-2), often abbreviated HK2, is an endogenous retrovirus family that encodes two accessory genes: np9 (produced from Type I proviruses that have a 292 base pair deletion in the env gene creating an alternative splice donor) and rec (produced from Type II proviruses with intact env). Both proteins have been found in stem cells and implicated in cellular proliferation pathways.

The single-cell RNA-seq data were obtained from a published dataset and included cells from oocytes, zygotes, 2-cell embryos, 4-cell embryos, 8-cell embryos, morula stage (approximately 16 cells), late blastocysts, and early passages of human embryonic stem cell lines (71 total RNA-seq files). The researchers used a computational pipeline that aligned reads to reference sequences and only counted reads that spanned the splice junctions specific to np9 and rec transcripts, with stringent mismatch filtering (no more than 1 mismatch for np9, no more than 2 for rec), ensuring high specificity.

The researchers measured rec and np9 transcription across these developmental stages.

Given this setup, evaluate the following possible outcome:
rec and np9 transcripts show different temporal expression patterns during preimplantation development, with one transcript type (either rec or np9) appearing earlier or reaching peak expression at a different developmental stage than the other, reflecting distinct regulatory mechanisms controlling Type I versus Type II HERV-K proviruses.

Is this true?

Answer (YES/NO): NO